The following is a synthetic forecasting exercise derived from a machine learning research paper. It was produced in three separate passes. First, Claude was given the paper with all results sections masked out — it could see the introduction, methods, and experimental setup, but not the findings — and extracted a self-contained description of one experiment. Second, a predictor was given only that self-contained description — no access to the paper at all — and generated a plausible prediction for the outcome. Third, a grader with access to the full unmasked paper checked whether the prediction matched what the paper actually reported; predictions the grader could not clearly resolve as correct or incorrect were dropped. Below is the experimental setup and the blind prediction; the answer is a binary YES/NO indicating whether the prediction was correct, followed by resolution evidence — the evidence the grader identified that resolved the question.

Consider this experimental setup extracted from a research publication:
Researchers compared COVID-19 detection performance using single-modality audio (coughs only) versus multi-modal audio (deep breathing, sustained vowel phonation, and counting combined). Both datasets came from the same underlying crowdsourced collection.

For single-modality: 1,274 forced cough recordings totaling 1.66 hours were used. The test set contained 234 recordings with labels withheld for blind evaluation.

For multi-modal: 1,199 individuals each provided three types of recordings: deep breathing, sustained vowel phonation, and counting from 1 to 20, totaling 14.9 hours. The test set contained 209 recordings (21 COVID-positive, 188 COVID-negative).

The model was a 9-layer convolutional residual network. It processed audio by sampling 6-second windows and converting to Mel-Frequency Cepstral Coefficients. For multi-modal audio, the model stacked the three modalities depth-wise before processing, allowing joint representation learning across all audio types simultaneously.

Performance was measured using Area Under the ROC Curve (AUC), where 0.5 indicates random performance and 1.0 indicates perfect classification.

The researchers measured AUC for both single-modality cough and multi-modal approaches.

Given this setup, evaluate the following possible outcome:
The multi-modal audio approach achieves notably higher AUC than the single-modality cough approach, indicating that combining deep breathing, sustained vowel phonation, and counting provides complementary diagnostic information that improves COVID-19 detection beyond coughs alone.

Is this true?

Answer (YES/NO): NO